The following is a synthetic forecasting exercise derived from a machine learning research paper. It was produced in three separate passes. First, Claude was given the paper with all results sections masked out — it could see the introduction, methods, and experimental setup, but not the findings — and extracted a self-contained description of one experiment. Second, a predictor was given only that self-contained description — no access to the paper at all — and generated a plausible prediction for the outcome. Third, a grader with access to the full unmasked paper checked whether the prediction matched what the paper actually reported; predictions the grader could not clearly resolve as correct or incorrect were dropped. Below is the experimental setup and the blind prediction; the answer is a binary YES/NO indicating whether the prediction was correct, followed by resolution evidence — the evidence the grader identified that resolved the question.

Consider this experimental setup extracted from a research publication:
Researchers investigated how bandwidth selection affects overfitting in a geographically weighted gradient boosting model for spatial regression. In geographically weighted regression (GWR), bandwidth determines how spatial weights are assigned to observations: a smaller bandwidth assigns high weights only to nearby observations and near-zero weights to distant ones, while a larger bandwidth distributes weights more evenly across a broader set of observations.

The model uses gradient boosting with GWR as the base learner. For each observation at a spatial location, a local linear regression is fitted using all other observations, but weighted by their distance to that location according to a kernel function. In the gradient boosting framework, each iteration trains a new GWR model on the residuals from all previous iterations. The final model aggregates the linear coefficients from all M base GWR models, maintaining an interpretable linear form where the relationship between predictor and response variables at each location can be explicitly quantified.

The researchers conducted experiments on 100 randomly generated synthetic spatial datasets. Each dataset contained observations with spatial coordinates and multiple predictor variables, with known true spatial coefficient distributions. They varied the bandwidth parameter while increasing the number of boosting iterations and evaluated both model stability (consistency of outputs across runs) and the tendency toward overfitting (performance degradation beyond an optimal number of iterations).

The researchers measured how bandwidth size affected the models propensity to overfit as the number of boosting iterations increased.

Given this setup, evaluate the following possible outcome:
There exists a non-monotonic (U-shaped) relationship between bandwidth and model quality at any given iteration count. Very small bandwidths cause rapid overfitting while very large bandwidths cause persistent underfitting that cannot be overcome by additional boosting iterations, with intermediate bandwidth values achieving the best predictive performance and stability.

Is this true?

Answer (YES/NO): NO